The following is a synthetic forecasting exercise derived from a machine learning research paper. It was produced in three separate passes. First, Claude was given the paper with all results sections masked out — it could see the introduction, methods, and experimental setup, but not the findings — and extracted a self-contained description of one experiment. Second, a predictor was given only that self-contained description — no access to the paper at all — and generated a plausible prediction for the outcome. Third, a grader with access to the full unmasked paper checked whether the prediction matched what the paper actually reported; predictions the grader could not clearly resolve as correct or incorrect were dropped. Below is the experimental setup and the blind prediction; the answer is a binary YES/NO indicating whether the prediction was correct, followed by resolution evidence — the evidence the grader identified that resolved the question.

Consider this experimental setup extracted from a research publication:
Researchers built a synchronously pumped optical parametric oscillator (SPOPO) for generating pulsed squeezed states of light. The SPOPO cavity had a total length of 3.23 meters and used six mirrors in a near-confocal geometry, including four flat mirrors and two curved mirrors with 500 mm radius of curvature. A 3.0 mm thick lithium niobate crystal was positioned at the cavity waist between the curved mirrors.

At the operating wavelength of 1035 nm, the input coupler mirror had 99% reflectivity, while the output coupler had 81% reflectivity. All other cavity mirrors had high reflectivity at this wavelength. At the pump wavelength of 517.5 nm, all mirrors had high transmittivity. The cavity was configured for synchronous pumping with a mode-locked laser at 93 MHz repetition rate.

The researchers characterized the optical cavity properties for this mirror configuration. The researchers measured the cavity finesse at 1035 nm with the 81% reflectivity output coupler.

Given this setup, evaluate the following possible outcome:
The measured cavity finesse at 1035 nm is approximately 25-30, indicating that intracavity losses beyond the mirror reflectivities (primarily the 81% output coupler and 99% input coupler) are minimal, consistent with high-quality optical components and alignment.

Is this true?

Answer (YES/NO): NO